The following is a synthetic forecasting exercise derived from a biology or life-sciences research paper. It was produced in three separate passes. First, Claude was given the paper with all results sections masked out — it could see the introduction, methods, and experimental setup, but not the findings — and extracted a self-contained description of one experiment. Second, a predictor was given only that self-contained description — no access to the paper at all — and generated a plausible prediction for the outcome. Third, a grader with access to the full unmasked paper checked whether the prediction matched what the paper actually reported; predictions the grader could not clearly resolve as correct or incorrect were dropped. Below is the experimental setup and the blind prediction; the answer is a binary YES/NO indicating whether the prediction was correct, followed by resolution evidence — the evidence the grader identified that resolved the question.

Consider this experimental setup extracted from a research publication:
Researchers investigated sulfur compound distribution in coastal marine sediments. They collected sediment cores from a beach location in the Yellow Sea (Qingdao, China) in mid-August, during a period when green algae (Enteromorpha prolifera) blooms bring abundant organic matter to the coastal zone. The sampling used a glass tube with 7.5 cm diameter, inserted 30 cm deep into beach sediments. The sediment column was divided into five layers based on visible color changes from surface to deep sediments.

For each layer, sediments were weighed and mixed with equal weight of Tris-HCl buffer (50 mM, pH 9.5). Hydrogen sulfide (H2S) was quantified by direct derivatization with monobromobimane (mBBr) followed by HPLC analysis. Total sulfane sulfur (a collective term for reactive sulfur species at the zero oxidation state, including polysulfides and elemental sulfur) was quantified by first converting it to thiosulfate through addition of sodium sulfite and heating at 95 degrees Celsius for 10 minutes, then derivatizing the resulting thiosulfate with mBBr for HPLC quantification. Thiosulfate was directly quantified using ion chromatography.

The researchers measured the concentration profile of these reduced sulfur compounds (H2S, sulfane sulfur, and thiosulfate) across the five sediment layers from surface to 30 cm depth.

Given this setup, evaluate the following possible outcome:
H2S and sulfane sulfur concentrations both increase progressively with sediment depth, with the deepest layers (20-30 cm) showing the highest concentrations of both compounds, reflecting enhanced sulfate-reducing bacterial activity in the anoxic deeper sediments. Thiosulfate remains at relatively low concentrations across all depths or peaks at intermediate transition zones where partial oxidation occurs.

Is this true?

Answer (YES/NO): NO